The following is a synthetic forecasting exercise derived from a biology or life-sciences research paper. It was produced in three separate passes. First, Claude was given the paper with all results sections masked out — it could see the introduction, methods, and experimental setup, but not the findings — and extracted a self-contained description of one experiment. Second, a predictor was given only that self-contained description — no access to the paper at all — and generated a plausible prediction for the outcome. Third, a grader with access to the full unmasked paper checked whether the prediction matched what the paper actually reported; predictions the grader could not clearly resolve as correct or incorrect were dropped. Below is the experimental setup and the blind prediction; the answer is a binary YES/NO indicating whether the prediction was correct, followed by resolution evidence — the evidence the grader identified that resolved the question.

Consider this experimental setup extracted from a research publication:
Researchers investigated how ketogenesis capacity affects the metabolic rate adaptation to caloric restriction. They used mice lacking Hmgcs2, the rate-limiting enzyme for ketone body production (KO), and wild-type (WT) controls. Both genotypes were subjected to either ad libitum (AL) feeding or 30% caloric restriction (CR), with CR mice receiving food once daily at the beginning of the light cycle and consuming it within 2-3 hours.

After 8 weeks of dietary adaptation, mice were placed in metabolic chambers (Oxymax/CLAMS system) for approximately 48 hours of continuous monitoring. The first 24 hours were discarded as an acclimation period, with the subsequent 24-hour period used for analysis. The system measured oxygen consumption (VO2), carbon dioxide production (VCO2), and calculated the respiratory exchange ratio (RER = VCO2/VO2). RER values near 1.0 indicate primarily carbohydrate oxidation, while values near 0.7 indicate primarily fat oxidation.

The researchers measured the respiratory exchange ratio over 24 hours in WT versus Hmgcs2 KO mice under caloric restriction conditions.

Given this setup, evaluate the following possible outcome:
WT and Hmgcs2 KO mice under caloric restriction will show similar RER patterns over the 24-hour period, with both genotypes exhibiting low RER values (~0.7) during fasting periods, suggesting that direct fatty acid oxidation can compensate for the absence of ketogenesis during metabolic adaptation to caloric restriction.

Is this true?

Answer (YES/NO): NO